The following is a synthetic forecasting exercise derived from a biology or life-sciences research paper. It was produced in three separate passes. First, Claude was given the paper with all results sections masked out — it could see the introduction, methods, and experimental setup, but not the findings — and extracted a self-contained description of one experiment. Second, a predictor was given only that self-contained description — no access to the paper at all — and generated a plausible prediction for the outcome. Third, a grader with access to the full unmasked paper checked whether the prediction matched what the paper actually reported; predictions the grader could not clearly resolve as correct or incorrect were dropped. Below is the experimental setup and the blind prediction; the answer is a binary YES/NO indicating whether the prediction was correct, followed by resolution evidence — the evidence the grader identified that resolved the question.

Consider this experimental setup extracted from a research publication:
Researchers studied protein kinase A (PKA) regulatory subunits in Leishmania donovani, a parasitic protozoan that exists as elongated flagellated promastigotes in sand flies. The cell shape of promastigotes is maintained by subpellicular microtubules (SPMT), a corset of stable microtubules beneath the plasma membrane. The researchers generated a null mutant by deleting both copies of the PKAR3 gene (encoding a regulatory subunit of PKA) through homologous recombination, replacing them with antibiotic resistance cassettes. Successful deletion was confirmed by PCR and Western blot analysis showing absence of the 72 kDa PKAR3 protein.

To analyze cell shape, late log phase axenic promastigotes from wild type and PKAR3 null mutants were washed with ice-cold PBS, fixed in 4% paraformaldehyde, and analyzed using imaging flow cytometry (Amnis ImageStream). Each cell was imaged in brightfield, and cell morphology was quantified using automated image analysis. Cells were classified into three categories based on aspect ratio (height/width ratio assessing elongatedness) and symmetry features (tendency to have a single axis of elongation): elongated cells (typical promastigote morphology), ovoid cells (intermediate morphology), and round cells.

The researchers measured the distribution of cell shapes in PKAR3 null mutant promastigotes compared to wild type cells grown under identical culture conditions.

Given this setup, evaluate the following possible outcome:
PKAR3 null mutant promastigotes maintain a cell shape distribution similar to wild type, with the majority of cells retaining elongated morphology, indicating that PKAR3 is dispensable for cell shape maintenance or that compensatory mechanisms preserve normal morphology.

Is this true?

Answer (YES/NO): NO